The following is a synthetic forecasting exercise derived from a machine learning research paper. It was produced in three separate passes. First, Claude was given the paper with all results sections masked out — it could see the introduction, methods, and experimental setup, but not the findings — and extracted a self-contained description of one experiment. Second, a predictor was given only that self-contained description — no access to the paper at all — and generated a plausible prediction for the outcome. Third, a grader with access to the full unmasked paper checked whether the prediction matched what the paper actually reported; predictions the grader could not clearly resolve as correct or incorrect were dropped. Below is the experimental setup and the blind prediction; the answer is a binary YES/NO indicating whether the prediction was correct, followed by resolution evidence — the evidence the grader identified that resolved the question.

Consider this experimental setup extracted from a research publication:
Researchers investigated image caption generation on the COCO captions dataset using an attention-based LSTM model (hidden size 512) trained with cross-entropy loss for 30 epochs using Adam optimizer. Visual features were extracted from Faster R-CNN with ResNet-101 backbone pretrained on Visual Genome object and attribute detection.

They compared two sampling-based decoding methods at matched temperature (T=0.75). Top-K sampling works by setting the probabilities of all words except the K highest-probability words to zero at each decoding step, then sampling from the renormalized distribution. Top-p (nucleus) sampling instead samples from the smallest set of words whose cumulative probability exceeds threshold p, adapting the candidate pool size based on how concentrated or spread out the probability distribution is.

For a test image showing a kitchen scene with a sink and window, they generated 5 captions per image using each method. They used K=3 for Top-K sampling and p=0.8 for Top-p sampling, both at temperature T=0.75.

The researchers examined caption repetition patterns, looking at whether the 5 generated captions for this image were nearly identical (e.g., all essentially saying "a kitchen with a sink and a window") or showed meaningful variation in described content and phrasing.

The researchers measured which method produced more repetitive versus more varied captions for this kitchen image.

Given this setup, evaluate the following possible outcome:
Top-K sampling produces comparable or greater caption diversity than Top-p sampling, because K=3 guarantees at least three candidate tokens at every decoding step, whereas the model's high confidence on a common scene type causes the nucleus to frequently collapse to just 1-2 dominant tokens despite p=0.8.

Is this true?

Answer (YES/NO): YES